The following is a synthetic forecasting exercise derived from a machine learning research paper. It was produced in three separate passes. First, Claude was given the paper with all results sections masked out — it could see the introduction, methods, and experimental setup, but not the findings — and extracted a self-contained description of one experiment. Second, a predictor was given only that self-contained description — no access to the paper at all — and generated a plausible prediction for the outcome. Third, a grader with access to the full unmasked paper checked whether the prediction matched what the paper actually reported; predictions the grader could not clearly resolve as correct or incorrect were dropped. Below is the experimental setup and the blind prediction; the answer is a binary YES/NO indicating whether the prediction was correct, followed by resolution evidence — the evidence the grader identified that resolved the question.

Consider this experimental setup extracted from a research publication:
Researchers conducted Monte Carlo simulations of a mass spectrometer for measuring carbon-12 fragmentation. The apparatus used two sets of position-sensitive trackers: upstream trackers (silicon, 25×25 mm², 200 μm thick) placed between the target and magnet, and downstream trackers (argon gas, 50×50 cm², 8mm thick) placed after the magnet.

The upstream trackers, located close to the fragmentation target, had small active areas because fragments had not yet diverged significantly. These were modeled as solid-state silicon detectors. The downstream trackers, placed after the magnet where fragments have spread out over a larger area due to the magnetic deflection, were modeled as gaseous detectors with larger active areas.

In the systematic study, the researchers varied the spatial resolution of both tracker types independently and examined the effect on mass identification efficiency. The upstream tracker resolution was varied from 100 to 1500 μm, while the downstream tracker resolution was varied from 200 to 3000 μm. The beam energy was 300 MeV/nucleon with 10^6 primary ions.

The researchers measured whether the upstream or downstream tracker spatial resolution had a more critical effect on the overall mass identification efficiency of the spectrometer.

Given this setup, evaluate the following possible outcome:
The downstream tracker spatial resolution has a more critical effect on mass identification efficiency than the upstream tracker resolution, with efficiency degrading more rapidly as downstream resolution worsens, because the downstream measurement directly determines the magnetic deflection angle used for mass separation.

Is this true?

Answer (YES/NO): NO